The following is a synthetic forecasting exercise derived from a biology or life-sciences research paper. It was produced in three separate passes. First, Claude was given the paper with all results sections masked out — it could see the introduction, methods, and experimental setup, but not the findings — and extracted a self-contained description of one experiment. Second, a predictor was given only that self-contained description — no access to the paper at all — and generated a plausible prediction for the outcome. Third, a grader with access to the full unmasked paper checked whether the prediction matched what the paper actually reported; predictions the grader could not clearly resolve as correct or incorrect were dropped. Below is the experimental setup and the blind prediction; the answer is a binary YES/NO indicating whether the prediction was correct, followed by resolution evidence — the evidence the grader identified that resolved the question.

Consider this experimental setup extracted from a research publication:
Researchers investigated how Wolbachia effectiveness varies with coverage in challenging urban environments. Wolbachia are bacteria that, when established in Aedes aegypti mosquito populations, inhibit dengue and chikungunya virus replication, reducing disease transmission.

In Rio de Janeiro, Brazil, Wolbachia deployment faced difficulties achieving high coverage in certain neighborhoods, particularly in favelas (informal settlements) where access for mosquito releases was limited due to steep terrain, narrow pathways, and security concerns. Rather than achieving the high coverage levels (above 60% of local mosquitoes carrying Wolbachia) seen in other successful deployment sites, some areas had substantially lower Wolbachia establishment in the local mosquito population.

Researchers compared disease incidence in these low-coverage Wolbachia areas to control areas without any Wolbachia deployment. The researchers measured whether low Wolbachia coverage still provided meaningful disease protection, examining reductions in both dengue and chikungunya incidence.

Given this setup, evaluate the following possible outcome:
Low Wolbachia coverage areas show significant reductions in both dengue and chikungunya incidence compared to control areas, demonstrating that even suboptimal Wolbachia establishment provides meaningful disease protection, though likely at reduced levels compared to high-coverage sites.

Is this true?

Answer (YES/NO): YES